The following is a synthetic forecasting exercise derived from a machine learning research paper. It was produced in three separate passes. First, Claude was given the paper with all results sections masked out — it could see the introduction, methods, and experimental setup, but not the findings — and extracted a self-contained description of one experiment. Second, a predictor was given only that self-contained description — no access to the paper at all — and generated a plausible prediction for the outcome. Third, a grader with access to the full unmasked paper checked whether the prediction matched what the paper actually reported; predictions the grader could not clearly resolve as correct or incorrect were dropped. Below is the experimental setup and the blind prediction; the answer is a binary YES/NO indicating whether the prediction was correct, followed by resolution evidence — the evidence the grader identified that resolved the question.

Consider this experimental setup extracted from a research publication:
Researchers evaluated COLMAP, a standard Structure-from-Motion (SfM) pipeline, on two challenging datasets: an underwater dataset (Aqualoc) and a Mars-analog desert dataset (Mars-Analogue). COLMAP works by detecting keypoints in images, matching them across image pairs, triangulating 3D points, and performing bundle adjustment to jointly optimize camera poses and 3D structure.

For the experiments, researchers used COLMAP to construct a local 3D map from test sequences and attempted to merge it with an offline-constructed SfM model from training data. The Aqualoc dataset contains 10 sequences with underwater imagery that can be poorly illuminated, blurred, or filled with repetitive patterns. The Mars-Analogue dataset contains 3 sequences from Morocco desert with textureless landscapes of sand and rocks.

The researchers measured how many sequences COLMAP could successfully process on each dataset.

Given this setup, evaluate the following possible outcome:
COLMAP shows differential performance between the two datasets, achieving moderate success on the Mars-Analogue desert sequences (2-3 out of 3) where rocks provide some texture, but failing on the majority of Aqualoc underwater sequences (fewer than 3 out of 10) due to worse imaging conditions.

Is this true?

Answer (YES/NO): NO